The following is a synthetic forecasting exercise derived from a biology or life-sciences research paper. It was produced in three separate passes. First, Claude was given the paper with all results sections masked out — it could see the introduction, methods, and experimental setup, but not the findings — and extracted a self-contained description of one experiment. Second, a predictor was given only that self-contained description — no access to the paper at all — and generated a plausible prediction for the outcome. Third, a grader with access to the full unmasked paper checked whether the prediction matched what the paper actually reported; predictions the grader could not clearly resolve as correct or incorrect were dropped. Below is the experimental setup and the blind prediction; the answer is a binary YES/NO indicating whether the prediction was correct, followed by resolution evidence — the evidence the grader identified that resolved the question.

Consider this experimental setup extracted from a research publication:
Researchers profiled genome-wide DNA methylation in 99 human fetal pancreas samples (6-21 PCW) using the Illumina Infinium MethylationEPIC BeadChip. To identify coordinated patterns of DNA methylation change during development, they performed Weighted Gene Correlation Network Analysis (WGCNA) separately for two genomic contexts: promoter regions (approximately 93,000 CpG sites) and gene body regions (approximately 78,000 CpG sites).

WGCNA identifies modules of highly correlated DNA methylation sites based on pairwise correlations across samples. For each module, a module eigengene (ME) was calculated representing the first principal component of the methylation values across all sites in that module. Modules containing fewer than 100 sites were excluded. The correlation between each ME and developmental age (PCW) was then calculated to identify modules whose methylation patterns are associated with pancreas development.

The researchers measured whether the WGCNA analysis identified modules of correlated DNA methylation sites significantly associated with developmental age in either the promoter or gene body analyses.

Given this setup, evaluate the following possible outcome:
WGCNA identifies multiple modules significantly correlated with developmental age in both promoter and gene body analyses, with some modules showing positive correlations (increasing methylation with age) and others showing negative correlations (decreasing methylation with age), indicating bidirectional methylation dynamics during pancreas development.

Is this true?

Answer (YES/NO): YES